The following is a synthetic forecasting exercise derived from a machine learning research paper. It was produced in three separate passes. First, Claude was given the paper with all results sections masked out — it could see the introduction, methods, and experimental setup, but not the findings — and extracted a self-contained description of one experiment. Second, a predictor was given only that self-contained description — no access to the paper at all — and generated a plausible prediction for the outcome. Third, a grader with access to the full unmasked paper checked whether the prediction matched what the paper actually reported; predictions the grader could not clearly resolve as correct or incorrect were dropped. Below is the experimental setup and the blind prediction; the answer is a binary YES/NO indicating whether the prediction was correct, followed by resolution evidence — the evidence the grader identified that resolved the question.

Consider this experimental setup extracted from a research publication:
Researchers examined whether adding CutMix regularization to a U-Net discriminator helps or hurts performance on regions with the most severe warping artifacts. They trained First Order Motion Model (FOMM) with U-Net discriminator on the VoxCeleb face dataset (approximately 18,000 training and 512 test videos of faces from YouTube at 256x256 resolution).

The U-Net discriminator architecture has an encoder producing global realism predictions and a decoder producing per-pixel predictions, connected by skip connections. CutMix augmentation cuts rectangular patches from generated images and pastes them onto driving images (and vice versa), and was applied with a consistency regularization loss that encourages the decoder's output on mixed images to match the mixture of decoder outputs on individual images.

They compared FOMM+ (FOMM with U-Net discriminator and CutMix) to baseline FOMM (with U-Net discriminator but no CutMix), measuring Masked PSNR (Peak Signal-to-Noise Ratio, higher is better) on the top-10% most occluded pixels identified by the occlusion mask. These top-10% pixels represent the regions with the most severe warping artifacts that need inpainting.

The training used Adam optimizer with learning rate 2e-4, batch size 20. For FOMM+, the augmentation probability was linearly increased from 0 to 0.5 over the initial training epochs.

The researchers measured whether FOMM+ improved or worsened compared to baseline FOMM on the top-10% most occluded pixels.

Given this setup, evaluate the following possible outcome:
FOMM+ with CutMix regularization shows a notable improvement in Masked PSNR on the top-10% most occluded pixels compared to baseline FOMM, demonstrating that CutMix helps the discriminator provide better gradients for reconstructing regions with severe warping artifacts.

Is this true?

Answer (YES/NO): NO